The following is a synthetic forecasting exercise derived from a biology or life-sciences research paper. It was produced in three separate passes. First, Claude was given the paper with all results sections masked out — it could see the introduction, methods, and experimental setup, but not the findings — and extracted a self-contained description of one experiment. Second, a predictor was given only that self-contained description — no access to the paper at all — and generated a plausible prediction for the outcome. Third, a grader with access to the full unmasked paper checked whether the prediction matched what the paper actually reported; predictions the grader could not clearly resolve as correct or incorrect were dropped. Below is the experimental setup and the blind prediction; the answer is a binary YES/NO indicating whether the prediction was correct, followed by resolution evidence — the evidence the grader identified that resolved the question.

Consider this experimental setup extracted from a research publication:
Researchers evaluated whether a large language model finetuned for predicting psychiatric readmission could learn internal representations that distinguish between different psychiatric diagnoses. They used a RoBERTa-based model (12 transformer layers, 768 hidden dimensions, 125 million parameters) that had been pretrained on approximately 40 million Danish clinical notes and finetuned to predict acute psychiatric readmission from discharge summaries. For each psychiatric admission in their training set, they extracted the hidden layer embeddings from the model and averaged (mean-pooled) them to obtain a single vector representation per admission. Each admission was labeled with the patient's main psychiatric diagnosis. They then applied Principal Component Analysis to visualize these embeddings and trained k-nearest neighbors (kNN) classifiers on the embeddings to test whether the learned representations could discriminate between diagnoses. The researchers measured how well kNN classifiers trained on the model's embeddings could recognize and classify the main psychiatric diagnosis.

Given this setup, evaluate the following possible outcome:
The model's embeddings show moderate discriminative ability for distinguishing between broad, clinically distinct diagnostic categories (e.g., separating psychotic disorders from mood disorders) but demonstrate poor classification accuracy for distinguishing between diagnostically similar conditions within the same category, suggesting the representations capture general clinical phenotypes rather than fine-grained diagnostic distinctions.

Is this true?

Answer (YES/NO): NO